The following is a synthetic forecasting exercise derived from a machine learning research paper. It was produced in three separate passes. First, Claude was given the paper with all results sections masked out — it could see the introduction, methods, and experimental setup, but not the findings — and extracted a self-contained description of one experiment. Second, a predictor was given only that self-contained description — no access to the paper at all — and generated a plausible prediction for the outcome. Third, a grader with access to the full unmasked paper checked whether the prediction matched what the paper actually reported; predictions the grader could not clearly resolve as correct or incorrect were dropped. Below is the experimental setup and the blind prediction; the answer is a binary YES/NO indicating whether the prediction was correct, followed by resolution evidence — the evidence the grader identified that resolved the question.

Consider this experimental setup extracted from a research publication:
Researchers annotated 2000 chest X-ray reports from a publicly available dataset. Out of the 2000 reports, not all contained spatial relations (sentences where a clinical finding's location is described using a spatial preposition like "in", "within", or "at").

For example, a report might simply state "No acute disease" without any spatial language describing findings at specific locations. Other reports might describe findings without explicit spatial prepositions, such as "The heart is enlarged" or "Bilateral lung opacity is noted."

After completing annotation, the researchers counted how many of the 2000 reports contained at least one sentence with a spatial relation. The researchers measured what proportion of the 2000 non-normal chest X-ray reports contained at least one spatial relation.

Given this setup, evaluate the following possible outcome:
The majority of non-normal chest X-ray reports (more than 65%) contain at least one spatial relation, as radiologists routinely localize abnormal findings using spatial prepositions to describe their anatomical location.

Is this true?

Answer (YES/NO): NO